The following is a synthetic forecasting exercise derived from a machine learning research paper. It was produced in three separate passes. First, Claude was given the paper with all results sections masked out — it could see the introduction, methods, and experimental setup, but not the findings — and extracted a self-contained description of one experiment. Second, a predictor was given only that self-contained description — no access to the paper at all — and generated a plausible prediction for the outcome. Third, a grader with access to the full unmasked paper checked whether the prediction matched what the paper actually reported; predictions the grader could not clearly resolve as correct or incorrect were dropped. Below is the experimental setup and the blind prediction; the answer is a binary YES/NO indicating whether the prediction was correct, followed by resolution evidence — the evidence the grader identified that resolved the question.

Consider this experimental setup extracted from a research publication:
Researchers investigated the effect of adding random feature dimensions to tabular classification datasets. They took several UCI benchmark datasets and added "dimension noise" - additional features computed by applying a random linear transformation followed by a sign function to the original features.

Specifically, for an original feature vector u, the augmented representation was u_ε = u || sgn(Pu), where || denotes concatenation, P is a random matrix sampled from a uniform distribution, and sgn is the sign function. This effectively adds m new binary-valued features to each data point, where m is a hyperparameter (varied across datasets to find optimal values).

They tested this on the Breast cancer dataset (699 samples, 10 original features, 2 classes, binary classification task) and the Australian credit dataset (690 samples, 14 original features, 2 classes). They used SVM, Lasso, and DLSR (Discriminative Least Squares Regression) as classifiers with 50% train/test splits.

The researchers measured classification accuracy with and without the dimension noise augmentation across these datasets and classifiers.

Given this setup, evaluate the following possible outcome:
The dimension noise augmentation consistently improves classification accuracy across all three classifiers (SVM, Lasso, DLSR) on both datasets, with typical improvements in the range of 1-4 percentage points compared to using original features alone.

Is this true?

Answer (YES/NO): NO